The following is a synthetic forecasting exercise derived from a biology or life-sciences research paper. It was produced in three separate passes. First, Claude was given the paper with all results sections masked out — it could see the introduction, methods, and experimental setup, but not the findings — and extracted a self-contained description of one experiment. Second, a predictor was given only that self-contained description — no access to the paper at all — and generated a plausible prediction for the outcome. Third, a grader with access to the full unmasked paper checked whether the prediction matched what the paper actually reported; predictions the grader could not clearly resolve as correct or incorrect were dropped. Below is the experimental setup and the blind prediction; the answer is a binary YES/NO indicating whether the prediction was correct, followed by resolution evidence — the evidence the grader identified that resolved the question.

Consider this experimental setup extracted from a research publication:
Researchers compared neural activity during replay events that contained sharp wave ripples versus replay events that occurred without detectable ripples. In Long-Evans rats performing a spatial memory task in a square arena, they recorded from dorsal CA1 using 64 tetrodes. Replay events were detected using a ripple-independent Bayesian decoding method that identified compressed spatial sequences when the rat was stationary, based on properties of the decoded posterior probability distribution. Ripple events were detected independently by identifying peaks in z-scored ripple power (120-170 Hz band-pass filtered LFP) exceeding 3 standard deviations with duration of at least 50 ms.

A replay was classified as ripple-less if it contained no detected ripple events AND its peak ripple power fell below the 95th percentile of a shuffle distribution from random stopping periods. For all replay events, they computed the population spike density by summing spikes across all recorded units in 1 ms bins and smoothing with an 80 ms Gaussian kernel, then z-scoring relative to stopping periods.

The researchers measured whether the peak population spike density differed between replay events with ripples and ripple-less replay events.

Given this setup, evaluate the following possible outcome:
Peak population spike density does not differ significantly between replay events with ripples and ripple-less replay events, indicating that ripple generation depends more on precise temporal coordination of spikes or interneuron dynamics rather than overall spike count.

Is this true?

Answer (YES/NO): NO